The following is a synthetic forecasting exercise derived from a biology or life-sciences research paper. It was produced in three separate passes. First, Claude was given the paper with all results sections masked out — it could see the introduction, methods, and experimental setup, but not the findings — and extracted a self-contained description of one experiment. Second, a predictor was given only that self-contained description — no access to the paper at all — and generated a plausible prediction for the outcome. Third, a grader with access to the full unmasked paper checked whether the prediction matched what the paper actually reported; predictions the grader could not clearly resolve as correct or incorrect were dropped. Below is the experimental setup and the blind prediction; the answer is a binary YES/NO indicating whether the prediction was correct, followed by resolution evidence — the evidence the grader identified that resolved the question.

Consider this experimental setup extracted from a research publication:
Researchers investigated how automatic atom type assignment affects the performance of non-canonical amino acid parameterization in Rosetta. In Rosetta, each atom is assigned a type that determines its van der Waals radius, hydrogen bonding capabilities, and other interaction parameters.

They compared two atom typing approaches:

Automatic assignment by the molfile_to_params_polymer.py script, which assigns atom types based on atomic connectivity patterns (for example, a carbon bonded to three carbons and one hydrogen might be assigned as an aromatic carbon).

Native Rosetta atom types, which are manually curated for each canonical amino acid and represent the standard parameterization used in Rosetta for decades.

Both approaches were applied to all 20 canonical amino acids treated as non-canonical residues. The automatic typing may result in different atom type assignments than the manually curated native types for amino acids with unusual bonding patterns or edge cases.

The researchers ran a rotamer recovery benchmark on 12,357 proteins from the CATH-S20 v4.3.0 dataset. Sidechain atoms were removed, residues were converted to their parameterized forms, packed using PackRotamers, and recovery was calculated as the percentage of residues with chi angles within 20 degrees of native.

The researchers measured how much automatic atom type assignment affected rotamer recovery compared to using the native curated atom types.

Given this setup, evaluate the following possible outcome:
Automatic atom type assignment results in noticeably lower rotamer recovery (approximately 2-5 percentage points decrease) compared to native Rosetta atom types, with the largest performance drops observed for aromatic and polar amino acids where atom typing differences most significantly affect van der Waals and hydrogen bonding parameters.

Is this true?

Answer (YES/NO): NO